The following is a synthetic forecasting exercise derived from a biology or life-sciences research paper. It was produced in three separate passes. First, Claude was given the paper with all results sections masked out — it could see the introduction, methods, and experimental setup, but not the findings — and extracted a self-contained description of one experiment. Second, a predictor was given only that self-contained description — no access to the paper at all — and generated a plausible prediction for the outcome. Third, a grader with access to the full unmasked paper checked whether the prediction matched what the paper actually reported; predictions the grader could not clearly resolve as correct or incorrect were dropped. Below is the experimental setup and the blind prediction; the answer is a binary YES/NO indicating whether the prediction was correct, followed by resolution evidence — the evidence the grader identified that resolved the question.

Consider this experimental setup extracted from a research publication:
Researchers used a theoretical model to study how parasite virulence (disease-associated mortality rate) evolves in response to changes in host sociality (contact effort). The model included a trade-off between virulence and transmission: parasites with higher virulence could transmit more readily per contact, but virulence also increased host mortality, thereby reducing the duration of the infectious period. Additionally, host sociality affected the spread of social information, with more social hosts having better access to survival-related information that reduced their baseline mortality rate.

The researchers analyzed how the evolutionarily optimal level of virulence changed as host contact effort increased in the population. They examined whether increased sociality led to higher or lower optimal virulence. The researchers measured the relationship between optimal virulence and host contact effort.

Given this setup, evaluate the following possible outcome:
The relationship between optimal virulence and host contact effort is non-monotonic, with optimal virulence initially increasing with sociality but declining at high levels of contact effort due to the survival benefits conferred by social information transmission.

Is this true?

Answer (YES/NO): NO